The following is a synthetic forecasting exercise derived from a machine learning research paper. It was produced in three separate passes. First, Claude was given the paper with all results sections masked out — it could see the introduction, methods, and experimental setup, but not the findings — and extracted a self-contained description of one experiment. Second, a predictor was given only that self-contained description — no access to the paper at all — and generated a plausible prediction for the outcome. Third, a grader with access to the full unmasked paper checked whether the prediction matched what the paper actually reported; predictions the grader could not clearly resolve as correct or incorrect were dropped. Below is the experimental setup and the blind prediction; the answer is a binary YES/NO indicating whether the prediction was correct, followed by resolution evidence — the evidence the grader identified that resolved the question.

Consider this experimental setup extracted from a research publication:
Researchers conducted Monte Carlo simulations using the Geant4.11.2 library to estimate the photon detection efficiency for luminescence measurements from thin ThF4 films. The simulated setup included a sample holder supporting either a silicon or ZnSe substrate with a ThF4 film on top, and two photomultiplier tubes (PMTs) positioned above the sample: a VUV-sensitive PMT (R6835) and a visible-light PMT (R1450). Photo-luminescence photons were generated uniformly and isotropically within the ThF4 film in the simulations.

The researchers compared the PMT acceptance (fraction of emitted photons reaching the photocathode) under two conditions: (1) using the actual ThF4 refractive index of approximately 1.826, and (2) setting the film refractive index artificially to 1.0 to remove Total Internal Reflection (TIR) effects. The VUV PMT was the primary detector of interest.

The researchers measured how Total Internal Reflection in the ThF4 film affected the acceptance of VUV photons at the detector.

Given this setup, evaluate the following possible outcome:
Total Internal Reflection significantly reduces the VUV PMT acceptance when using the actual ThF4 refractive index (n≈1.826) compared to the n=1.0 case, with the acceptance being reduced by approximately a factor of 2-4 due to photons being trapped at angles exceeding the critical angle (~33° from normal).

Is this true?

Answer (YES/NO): YES